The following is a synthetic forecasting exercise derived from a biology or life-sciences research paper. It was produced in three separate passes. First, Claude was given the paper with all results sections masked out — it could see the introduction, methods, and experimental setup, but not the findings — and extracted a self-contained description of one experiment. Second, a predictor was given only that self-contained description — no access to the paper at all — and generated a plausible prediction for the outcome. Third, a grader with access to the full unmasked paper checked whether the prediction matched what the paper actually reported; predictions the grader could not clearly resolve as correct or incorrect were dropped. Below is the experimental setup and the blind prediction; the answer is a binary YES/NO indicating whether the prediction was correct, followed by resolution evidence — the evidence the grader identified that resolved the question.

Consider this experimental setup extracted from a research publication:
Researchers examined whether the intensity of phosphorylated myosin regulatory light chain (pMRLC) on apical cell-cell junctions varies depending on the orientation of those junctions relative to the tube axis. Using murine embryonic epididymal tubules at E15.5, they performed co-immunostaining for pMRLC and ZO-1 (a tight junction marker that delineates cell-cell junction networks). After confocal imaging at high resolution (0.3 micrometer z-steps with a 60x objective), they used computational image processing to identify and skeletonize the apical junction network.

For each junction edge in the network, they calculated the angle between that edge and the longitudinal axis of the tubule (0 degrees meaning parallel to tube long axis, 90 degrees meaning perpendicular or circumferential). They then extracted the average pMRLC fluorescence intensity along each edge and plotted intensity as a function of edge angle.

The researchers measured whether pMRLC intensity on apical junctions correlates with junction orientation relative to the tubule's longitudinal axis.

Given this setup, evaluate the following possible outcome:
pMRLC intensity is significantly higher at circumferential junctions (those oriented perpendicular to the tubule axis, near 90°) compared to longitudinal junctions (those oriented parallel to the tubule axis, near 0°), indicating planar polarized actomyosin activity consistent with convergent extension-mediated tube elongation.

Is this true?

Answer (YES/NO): YES